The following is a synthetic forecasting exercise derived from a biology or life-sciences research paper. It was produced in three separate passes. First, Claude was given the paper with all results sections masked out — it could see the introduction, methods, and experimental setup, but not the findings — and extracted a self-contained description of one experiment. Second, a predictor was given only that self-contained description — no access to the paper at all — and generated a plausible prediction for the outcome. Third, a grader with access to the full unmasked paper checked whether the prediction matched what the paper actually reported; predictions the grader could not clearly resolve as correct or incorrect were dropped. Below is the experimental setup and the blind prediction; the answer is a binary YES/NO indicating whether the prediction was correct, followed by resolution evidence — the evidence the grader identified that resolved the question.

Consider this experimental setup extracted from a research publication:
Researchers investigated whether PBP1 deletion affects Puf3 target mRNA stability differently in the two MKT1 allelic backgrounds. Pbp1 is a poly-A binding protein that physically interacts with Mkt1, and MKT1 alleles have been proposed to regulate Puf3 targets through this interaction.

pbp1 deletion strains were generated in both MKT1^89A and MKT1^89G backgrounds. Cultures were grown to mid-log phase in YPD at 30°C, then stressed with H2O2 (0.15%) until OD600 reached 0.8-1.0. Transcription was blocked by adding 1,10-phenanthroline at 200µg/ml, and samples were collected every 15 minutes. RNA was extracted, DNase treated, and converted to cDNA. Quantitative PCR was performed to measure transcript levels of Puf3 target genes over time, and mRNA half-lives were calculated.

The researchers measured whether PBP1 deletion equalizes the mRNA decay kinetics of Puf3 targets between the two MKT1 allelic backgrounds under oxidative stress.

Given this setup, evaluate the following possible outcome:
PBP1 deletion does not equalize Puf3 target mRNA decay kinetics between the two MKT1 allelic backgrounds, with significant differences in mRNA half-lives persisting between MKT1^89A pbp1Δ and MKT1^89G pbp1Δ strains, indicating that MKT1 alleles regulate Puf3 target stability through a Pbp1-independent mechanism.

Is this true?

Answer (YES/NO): NO